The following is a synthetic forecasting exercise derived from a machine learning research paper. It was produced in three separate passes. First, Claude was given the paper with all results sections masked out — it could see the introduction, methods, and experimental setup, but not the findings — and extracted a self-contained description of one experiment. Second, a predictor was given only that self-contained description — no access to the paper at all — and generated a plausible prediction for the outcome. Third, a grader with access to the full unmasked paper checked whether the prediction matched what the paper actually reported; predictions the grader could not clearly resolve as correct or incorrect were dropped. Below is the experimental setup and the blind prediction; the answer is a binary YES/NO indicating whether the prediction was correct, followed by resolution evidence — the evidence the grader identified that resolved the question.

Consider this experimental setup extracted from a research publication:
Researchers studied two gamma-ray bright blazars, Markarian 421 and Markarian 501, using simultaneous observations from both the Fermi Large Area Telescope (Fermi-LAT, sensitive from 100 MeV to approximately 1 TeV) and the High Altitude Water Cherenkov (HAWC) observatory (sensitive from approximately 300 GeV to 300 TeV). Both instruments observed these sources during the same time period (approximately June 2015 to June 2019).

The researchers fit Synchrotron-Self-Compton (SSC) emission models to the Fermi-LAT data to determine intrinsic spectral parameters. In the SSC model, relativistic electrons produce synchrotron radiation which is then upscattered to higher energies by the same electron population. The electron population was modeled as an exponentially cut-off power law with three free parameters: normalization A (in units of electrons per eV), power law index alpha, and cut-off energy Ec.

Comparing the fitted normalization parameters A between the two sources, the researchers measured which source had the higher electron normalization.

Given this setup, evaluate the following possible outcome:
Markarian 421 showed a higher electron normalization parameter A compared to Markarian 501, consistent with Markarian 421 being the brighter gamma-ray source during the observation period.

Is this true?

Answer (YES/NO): YES